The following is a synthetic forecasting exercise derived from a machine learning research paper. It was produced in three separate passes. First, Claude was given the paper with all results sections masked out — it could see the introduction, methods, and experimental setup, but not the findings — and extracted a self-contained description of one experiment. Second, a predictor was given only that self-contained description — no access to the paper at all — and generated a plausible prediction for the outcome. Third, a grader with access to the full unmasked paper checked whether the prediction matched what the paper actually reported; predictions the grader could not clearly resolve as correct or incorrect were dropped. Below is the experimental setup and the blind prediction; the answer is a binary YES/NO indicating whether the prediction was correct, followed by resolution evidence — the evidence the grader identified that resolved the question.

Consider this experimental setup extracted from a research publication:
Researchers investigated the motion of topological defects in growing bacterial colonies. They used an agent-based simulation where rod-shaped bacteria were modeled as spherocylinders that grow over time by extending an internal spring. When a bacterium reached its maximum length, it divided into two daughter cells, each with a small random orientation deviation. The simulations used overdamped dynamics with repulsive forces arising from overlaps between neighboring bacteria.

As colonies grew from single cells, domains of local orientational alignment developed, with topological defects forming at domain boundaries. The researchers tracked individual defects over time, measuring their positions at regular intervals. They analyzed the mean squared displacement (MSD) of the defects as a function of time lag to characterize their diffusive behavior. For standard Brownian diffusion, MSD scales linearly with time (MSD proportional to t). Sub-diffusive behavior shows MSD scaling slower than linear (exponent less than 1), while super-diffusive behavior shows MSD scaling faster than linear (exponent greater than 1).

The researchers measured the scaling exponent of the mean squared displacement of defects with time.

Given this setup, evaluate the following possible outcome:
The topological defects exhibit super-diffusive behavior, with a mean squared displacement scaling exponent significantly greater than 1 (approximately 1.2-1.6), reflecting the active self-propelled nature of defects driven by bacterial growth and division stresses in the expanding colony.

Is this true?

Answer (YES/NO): YES